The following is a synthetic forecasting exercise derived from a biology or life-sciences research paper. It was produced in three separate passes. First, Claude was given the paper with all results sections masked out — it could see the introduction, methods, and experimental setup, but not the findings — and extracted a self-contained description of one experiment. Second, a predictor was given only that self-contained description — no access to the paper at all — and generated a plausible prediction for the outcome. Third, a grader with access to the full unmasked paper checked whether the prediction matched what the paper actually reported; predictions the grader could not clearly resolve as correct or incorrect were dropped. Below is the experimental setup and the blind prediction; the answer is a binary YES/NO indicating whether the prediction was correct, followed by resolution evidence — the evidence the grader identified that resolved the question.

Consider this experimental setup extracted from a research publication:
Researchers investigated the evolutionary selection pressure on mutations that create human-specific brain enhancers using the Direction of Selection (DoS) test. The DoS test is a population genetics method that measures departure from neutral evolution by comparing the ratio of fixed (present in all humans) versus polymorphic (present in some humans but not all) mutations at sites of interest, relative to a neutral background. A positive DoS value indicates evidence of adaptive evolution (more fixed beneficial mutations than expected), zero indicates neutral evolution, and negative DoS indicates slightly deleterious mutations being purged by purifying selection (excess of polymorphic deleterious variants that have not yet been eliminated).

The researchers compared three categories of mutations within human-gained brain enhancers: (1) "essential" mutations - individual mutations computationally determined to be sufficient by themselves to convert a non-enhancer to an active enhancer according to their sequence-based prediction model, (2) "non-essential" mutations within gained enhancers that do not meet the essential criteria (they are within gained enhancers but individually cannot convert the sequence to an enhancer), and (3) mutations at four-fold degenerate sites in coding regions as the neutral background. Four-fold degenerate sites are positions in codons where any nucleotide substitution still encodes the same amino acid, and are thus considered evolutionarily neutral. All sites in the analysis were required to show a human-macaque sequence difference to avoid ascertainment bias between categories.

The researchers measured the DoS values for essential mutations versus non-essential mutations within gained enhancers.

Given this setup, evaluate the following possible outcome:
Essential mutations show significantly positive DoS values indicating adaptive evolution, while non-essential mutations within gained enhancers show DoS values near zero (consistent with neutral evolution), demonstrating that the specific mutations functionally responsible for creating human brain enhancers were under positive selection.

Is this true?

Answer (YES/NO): NO